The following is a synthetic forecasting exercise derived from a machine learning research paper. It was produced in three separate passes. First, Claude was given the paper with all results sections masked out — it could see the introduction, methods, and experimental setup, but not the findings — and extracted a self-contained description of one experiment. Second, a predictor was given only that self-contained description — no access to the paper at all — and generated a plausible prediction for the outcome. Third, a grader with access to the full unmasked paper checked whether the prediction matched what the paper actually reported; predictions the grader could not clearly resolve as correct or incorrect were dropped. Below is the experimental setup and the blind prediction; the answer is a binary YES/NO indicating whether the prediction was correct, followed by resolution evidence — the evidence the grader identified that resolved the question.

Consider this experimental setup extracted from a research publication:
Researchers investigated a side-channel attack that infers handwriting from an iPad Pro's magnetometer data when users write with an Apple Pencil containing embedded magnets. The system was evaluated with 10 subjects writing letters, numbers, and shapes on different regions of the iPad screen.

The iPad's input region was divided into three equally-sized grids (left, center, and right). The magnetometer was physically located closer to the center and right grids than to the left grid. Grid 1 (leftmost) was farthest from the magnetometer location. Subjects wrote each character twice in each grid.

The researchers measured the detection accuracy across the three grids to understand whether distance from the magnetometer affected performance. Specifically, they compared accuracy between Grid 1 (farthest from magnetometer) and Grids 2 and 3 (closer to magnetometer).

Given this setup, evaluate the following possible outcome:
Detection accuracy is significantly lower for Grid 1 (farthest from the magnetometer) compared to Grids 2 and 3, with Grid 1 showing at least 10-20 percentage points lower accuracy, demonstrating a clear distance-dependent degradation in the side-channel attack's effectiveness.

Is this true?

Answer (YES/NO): NO